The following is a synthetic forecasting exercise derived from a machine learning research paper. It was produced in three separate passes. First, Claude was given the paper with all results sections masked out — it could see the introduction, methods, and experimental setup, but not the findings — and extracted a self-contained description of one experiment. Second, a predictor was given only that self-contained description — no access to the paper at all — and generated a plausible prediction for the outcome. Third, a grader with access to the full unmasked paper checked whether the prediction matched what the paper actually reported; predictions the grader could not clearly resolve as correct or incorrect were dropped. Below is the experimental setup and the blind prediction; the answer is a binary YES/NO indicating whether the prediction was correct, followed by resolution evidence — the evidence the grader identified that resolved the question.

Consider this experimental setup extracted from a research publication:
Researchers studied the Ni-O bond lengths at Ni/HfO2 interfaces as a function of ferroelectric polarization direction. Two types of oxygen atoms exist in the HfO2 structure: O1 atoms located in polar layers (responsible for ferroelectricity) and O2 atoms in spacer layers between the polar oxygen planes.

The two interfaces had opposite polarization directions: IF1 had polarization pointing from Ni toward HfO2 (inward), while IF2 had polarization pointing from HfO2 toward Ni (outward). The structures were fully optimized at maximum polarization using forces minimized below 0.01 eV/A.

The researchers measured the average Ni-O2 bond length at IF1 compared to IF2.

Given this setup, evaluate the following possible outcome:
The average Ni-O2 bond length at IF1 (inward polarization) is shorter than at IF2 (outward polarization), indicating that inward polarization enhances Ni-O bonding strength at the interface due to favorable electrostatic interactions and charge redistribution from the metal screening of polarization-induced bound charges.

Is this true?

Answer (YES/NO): NO